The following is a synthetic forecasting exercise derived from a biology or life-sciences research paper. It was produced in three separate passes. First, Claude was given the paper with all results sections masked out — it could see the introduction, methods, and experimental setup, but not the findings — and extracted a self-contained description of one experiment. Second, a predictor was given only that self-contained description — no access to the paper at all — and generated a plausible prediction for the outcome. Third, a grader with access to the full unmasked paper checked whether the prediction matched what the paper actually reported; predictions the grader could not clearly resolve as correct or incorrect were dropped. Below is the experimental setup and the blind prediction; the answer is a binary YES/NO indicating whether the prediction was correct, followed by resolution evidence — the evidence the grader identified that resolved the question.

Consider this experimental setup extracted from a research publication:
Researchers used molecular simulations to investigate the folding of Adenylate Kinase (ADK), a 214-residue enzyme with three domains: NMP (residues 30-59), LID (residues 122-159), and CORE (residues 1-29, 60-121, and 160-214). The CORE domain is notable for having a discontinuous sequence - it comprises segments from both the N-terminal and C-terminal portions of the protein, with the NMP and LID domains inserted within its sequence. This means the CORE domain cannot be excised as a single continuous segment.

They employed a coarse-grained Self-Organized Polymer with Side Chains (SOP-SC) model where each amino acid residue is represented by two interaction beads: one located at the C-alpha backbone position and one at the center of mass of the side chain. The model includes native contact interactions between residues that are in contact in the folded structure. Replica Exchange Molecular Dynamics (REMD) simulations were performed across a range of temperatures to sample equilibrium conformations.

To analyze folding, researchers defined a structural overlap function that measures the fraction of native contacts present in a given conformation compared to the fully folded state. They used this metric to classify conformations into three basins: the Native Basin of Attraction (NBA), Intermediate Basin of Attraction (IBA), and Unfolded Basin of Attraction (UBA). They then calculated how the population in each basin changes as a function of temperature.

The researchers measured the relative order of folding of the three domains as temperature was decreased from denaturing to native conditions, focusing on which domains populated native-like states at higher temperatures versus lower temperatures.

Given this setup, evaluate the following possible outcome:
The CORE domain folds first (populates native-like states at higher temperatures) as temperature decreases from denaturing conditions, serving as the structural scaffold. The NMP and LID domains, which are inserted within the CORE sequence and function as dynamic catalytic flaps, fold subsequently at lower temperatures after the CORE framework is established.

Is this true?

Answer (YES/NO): NO